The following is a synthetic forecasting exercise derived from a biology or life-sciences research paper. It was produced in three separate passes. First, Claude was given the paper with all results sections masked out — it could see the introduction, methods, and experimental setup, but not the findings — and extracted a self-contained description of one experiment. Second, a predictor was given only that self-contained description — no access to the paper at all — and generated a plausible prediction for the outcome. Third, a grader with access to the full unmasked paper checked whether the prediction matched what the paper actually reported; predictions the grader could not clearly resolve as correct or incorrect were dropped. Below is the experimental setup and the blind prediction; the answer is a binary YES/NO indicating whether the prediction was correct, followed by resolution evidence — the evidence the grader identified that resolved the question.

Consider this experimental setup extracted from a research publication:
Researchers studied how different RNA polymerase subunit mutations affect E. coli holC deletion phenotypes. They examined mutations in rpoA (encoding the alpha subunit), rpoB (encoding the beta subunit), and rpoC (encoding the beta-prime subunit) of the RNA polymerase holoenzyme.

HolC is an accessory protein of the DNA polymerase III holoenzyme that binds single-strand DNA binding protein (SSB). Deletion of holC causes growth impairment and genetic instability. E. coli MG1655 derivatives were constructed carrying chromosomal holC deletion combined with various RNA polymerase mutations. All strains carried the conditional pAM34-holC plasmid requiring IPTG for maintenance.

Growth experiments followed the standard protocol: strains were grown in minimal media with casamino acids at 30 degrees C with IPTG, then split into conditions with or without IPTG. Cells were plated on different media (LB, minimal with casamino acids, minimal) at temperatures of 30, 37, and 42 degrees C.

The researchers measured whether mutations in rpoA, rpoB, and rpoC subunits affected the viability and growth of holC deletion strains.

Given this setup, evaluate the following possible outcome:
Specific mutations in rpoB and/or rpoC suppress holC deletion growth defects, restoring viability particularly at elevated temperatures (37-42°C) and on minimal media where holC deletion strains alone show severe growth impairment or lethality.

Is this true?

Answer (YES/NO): NO